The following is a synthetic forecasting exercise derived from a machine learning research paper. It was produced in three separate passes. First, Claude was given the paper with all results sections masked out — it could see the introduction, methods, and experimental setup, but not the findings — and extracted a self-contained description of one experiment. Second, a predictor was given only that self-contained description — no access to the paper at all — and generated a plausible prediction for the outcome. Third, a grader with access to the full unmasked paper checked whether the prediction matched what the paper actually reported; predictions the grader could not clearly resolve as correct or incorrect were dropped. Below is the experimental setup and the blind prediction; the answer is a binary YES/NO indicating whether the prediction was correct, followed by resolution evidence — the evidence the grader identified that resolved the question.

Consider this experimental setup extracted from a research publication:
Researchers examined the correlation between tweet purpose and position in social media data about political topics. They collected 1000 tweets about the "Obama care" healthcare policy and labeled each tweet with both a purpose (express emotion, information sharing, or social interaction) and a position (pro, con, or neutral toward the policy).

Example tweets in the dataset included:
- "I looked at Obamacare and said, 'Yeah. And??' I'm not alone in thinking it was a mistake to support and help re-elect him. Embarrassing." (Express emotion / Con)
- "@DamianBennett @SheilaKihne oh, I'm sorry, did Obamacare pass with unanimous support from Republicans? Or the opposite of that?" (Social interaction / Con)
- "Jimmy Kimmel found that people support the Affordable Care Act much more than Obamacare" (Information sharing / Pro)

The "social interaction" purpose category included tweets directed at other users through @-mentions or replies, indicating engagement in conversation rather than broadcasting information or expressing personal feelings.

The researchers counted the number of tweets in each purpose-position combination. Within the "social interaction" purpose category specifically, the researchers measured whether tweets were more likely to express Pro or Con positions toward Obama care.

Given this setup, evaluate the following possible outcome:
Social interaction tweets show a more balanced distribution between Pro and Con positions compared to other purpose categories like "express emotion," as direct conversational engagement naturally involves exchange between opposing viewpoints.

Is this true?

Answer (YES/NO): NO